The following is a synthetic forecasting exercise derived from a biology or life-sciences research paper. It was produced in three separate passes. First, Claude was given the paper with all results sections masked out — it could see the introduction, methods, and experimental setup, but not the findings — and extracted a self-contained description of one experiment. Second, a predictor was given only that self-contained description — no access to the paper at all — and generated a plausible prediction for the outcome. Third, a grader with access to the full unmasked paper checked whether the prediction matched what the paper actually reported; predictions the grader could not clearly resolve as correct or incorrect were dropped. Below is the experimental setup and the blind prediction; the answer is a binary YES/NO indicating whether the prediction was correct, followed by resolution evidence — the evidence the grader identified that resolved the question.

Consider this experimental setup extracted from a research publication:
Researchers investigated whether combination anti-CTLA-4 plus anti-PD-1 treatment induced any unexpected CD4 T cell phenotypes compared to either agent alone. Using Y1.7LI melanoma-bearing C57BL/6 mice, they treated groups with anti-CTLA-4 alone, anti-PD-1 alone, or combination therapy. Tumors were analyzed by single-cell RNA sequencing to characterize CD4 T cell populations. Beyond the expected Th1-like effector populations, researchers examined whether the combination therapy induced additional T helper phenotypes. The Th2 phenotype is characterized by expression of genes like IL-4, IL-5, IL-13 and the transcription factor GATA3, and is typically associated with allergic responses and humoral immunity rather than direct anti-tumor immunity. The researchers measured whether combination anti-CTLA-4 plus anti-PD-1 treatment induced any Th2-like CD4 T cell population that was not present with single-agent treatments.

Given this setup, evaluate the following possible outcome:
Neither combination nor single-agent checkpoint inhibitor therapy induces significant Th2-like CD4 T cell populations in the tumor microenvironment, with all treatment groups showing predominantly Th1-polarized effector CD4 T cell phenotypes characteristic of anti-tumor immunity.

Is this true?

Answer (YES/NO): NO